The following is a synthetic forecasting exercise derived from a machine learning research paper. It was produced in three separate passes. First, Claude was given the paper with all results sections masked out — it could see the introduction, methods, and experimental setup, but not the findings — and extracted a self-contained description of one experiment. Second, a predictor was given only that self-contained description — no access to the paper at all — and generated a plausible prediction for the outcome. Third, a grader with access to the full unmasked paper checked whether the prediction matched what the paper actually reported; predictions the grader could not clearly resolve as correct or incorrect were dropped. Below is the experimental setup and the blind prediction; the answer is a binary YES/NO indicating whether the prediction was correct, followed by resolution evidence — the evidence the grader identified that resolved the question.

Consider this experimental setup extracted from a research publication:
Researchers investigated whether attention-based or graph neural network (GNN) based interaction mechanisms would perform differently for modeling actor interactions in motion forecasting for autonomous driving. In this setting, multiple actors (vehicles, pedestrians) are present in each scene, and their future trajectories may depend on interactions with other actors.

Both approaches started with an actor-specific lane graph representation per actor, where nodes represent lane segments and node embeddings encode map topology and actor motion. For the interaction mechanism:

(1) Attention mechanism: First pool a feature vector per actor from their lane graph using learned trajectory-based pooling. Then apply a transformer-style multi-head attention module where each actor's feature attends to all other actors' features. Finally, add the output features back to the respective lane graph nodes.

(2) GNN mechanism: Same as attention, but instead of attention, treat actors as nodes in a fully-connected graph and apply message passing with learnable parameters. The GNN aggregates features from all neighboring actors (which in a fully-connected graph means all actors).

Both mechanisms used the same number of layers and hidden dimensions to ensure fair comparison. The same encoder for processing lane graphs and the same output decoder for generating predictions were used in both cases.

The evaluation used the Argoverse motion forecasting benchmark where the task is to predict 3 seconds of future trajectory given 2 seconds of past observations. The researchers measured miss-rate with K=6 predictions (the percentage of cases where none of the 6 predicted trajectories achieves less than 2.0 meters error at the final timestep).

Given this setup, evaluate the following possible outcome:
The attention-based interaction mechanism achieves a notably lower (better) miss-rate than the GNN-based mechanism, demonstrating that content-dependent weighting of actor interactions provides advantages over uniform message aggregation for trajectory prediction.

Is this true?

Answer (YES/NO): NO